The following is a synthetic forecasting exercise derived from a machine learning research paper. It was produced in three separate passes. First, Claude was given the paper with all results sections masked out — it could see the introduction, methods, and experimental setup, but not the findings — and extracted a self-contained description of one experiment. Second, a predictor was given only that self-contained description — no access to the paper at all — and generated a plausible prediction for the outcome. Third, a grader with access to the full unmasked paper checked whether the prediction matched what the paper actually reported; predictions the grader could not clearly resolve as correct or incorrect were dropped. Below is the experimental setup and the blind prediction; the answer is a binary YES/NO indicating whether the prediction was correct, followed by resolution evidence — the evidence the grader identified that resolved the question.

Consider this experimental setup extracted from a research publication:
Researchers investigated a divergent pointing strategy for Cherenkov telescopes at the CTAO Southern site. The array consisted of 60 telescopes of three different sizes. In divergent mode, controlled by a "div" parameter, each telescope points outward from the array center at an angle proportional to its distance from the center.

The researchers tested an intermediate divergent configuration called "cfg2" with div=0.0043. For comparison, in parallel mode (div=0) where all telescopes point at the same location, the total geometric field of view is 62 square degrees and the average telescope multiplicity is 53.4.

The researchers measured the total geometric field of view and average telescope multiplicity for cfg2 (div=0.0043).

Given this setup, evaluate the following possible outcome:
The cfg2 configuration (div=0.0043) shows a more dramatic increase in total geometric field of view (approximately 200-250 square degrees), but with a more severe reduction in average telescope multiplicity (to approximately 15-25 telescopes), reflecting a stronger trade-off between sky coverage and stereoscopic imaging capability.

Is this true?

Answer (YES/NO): NO